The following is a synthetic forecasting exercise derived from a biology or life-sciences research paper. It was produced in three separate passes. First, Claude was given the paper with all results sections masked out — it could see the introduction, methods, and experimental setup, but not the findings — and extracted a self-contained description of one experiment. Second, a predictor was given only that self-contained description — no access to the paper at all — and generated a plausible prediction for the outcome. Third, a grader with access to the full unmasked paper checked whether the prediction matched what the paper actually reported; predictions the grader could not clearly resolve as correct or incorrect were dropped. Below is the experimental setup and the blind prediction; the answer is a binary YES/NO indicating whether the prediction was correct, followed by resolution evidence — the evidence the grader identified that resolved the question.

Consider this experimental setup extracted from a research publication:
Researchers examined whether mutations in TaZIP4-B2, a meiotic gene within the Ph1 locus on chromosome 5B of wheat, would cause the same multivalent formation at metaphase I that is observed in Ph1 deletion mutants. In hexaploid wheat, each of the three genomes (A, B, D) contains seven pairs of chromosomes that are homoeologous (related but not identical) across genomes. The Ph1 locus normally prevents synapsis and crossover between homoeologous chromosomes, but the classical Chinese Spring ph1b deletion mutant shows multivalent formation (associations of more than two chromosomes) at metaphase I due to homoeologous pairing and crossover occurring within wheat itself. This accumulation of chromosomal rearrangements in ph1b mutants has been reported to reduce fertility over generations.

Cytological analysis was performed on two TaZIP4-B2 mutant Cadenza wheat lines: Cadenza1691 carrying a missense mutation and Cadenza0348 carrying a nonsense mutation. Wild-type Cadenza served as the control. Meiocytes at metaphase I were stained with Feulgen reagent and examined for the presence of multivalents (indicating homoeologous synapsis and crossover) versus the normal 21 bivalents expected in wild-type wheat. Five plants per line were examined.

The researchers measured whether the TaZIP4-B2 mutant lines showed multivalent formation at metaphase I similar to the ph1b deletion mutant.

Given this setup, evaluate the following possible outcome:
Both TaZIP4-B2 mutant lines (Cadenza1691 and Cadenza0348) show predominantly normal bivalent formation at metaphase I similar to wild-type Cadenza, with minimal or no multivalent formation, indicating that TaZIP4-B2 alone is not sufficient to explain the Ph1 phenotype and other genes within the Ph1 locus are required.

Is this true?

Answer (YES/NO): YES